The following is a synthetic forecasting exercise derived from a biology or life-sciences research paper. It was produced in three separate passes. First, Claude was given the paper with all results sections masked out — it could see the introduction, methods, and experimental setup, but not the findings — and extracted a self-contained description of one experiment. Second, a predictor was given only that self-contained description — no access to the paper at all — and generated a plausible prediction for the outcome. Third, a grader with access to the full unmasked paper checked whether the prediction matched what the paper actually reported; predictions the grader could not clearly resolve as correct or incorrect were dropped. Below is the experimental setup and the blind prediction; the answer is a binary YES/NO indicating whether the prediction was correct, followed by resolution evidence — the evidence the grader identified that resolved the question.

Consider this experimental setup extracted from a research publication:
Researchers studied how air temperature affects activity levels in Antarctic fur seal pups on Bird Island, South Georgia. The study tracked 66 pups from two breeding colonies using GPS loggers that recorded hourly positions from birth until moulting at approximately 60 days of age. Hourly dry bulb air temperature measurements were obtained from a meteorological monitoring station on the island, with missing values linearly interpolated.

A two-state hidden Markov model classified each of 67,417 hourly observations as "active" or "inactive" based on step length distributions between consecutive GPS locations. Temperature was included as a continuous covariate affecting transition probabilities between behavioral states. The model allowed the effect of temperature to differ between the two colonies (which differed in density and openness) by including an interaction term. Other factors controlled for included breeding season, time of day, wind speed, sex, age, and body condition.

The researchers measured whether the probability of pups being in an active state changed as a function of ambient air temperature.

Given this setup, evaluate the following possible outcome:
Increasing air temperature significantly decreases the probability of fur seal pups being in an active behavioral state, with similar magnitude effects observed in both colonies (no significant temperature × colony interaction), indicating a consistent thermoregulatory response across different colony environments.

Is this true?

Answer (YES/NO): NO